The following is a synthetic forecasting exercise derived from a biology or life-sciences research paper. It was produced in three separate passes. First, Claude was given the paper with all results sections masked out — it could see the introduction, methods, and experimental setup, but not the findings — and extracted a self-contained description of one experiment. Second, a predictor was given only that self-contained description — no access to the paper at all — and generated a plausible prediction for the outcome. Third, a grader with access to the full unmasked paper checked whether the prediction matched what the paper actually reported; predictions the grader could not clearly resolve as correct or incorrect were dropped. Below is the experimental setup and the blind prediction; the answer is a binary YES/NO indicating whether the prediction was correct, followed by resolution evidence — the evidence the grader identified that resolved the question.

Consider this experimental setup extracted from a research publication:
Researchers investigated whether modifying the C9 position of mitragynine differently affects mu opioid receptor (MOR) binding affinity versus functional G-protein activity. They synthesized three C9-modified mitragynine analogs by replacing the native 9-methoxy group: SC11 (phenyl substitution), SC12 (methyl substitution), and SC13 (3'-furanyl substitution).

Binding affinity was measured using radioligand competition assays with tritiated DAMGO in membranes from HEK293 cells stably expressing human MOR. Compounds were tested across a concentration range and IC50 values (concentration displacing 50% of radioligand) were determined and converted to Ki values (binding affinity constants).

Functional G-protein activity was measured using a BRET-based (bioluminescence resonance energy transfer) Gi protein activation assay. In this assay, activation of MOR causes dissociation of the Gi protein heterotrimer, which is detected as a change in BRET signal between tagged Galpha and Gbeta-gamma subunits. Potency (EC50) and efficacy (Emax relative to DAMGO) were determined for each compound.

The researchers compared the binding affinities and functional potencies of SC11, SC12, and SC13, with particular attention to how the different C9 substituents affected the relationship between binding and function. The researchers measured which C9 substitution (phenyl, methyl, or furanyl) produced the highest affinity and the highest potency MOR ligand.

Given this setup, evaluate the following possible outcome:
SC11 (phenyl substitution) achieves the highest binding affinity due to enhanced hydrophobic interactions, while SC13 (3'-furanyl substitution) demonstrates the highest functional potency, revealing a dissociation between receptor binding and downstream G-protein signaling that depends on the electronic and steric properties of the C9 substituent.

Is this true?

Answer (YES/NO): NO